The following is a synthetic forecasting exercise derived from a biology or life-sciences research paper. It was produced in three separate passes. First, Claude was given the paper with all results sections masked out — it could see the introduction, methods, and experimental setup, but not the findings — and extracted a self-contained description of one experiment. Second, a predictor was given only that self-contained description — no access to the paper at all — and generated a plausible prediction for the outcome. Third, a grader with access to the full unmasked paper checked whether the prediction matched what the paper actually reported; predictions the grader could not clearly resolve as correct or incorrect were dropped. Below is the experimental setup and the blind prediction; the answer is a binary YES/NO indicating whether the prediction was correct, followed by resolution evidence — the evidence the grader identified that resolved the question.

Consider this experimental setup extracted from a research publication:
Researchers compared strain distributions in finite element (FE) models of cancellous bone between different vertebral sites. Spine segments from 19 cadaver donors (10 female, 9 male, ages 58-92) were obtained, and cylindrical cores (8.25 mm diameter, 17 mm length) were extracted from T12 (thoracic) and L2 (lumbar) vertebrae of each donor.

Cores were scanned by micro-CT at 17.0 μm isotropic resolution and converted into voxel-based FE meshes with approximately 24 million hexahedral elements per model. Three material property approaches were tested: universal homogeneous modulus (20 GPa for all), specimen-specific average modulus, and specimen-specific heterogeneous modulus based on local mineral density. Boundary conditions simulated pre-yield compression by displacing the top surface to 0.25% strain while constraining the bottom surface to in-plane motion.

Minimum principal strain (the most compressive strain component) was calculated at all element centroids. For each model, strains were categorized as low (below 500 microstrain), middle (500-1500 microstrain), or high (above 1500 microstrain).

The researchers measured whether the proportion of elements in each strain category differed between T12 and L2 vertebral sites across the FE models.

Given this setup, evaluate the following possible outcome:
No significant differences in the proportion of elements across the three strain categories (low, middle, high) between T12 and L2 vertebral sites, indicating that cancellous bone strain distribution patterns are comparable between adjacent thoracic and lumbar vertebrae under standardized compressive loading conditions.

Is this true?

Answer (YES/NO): NO